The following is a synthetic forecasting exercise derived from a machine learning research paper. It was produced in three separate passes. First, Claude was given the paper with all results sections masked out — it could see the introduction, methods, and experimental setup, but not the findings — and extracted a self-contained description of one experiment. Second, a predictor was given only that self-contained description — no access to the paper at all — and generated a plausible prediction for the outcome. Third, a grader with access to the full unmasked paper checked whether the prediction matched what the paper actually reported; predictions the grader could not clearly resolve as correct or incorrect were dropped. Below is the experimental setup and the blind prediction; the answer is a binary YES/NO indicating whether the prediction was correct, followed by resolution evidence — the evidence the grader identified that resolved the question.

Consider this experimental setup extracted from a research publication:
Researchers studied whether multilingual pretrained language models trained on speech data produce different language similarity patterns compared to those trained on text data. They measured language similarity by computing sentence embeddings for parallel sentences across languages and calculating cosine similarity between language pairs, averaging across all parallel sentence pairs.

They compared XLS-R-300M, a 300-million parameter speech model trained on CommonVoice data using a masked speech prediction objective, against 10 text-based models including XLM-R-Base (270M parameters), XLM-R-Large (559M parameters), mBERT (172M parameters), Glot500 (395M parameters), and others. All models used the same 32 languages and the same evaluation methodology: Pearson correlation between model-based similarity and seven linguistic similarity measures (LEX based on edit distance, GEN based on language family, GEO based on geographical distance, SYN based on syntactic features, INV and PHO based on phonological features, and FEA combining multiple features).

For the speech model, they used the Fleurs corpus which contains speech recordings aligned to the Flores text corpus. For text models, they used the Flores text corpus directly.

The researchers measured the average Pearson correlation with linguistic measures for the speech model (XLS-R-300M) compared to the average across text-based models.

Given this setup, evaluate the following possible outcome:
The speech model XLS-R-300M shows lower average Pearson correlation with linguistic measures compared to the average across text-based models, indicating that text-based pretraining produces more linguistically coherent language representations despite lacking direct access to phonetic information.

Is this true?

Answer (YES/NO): YES